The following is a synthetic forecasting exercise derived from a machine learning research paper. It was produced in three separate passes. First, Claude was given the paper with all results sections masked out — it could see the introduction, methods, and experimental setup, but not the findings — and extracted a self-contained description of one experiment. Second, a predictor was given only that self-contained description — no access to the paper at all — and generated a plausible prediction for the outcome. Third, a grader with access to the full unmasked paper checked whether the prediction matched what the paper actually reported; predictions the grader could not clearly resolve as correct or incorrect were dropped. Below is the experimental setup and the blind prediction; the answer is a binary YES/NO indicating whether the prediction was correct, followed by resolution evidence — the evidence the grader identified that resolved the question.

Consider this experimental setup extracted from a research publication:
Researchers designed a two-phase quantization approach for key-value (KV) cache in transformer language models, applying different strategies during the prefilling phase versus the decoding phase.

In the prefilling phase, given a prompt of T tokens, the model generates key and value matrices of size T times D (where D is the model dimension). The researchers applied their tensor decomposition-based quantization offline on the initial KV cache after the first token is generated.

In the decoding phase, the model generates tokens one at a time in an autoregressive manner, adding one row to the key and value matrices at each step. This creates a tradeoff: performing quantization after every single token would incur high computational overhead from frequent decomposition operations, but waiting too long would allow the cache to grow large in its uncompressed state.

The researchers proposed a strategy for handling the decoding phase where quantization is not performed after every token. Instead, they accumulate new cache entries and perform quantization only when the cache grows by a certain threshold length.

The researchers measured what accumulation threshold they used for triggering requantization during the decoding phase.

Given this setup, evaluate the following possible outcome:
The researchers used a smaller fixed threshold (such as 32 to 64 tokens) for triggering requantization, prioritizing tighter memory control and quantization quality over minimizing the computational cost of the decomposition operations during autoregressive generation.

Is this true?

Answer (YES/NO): NO